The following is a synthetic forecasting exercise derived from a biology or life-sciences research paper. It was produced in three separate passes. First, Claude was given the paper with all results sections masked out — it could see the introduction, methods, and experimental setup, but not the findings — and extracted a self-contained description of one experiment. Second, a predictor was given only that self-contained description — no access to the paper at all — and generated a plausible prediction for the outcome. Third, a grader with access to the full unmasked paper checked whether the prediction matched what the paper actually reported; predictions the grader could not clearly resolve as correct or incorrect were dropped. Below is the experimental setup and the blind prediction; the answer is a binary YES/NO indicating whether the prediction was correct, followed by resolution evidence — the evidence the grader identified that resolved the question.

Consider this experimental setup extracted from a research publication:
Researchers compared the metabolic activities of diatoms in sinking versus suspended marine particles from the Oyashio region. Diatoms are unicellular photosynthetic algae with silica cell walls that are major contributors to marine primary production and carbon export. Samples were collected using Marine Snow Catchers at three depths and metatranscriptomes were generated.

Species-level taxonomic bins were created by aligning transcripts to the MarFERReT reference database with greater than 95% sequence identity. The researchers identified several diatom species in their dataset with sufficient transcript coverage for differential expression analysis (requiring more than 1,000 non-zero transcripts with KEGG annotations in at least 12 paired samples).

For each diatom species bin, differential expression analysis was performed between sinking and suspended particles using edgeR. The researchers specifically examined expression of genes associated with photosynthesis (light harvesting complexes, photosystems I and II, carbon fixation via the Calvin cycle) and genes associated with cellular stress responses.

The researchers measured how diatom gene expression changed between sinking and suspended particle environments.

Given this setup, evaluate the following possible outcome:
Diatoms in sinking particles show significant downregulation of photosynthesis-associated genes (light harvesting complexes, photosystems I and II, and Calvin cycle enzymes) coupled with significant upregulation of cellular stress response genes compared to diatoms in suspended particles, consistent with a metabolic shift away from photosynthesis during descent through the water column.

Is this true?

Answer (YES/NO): NO